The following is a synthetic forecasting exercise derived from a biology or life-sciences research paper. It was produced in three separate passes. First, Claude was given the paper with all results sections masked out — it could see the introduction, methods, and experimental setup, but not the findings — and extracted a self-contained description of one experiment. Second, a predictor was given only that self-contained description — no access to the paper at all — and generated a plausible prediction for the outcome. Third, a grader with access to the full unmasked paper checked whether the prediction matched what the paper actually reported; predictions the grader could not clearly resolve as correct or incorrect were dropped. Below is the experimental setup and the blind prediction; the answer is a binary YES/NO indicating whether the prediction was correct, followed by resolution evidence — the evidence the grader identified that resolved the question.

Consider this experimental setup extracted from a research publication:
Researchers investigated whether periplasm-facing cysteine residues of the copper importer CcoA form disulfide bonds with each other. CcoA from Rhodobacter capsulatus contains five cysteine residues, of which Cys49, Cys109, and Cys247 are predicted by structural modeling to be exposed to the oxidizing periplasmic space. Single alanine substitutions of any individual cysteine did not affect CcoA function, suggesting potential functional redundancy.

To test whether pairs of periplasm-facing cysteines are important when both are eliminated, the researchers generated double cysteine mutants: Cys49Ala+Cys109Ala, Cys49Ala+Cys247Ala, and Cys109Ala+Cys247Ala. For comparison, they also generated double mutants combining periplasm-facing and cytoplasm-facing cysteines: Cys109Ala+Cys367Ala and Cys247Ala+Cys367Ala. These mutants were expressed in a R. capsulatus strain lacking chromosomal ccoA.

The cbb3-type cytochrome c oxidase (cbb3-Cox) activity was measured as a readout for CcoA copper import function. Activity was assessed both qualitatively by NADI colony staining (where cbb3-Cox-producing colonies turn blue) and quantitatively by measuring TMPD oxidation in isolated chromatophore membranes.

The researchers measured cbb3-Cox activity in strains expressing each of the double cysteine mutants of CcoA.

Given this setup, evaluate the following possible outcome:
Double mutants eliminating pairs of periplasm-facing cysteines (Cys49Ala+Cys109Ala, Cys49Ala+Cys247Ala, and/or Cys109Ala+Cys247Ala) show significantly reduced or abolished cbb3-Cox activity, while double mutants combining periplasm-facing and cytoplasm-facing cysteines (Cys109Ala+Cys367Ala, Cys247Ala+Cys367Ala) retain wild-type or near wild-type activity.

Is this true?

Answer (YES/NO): NO